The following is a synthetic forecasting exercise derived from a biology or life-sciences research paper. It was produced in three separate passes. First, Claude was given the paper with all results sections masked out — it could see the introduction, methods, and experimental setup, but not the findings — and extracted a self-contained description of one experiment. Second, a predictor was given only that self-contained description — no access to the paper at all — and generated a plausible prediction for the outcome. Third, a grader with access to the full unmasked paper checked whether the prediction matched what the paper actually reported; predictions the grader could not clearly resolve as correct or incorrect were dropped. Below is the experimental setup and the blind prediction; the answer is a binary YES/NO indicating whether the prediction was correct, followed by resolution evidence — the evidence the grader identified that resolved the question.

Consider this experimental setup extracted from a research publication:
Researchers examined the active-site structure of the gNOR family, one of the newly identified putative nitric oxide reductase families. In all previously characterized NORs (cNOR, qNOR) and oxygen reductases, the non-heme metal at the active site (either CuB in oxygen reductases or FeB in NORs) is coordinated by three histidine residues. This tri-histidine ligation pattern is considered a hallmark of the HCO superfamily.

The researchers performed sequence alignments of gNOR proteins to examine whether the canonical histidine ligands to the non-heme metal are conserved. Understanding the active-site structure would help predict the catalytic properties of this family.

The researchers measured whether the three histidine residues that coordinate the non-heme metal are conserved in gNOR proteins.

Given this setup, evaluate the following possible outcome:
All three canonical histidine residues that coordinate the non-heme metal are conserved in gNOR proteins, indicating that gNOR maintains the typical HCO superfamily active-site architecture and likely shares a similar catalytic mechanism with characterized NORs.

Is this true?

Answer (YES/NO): NO